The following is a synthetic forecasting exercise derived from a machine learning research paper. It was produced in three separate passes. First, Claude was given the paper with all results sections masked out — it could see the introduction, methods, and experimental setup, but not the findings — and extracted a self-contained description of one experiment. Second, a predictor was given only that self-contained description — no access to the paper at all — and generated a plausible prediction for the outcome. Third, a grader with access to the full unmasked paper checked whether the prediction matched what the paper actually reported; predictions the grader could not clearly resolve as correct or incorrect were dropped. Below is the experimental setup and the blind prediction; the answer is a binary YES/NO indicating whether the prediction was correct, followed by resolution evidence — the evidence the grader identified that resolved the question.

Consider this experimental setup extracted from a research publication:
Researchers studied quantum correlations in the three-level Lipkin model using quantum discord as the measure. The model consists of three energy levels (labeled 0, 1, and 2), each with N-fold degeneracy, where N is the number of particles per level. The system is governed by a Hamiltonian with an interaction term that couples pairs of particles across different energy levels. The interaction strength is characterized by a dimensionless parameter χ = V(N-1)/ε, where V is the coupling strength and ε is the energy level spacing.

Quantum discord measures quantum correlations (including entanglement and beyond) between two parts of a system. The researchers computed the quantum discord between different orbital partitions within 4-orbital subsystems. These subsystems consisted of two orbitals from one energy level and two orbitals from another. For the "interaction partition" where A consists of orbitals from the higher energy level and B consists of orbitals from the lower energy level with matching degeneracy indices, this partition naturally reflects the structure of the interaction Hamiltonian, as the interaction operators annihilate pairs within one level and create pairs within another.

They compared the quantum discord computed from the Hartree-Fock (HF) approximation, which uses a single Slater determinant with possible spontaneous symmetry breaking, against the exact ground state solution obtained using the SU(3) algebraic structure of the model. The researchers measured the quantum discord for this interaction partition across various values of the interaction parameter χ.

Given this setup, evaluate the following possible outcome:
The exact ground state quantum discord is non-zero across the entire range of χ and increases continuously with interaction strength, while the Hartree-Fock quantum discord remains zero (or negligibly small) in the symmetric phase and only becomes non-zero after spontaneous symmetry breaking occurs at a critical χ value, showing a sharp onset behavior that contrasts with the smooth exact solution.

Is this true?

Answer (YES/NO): NO